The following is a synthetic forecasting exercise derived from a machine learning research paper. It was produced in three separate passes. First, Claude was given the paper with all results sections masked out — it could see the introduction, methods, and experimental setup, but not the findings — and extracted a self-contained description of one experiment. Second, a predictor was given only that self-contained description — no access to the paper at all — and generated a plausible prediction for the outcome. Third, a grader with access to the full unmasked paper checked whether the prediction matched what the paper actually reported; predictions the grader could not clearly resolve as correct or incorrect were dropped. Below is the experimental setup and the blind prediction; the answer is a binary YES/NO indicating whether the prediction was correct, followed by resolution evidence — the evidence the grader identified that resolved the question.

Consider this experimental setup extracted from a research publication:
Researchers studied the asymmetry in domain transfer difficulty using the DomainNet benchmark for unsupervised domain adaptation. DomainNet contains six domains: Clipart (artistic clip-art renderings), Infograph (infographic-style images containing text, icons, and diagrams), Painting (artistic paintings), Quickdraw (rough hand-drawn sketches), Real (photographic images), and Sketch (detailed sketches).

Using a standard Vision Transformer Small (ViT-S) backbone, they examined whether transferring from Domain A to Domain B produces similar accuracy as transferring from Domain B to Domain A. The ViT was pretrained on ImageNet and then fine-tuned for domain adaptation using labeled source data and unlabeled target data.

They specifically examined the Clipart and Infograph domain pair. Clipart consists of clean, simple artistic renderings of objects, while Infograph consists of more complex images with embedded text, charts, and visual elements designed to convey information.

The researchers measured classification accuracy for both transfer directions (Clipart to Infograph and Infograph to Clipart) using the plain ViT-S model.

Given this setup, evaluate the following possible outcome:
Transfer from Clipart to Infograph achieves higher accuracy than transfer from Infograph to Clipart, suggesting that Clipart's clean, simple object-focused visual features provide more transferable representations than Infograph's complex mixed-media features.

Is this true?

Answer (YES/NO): YES